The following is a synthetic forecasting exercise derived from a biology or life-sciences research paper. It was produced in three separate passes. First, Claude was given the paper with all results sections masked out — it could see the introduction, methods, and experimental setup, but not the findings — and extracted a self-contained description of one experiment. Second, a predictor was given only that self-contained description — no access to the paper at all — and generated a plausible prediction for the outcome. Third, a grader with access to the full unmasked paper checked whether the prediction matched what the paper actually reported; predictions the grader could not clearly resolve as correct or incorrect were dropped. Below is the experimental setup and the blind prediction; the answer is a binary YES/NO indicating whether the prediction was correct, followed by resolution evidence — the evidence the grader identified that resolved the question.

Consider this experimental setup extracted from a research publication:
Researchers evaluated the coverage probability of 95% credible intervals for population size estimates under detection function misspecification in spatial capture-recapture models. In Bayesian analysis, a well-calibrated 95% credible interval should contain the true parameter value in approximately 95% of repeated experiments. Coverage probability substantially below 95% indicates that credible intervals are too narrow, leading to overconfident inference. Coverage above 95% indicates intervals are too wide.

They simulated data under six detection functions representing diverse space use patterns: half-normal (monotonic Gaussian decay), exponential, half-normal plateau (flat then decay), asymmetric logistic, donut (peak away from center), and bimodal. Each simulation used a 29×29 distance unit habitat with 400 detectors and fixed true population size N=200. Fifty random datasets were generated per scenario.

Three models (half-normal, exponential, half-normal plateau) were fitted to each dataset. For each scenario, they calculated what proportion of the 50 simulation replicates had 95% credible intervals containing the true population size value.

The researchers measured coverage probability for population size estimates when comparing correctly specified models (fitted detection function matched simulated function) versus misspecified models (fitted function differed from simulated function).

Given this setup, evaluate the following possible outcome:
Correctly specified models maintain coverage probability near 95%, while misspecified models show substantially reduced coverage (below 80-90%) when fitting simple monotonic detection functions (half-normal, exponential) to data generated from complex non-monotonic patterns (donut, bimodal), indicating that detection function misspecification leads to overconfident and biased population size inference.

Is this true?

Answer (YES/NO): NO